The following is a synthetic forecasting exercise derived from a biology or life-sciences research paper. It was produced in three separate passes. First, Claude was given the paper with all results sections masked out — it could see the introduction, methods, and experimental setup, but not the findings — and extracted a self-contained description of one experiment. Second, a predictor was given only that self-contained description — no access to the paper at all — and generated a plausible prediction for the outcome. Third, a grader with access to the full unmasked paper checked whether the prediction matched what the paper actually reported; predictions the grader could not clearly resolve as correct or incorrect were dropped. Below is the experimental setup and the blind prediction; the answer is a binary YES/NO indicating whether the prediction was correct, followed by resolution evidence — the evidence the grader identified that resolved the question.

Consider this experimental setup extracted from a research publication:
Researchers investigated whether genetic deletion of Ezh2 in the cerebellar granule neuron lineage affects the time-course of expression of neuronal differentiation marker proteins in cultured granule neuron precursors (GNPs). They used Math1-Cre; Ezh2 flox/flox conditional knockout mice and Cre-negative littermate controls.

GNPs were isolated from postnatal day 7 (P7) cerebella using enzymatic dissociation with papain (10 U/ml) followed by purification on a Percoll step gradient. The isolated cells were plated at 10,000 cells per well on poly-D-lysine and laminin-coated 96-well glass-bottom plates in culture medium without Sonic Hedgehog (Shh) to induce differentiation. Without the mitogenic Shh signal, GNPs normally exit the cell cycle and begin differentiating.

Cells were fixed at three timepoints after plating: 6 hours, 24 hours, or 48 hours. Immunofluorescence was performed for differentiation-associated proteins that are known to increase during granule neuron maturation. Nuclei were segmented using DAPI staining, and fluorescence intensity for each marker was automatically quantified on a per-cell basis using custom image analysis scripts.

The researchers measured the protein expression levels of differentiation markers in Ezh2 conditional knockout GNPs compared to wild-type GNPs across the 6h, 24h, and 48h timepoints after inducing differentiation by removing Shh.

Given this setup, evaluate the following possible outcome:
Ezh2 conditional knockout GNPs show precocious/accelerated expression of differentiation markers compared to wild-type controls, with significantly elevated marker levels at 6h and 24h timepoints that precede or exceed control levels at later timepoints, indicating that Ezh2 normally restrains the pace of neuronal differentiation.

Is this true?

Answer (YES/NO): YES